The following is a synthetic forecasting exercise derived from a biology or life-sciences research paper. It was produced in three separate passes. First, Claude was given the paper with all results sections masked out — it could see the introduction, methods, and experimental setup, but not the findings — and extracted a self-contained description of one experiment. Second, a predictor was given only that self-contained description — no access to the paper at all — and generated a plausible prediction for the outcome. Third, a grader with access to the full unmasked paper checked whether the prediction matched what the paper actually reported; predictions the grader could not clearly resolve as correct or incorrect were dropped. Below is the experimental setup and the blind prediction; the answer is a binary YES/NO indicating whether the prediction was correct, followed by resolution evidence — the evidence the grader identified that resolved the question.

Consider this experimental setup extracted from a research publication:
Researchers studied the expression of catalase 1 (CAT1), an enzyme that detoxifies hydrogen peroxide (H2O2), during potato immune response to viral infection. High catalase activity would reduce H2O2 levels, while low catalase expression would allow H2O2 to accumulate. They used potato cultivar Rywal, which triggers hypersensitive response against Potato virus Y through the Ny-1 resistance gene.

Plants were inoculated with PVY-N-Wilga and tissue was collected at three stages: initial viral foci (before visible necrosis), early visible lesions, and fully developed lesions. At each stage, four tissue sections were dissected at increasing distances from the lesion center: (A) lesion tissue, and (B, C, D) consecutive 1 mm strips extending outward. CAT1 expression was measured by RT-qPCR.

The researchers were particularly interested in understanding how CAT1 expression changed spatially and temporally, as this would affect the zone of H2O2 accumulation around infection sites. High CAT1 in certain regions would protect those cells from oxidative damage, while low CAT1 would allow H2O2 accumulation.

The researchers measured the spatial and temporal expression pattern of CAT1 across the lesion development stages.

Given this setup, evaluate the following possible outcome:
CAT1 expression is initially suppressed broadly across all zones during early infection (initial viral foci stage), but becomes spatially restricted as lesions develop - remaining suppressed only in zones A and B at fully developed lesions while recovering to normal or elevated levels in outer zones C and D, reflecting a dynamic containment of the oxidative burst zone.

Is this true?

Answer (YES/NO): NO